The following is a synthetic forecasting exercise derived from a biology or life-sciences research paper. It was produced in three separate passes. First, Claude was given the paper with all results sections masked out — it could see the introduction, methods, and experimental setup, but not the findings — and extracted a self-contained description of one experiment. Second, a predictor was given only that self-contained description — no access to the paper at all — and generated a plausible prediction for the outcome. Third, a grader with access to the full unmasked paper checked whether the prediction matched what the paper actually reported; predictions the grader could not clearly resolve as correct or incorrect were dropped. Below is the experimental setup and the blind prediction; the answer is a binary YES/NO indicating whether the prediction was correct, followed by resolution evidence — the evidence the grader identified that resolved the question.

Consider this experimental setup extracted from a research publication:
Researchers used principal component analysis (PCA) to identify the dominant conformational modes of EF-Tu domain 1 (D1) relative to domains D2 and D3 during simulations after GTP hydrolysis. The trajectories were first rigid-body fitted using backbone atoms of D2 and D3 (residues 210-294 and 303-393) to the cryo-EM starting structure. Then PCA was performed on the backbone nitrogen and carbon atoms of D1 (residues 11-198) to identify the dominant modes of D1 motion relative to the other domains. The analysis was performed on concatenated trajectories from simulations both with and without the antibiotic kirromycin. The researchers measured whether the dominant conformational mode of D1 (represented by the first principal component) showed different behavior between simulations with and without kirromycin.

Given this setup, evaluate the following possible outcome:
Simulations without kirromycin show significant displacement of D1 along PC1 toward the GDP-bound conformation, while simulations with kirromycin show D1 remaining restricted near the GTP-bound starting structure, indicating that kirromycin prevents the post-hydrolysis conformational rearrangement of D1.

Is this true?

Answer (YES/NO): NO